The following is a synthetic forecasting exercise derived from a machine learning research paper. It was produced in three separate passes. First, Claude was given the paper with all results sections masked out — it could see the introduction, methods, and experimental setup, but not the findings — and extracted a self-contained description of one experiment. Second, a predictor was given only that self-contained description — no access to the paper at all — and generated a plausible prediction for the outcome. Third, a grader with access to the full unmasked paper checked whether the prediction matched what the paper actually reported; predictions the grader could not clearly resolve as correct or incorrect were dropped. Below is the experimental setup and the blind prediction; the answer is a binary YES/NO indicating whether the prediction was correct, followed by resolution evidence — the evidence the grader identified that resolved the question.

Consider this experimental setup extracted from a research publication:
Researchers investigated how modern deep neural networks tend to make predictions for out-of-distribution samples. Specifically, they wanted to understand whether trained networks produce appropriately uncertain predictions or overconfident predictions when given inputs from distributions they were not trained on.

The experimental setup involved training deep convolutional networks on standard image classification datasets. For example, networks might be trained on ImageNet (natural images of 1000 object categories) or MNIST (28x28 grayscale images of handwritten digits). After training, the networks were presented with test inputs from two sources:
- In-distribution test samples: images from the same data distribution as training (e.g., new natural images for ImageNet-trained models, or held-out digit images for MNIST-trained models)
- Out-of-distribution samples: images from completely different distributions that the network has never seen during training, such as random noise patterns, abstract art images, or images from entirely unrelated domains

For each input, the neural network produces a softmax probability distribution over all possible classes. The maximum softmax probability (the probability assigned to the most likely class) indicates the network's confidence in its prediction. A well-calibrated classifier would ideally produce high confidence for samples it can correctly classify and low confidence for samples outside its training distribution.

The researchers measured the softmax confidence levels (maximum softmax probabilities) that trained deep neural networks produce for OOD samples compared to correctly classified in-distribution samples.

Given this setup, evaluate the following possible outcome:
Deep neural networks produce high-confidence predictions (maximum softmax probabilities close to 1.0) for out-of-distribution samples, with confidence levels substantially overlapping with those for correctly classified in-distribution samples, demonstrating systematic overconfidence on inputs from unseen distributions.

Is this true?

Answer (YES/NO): YES